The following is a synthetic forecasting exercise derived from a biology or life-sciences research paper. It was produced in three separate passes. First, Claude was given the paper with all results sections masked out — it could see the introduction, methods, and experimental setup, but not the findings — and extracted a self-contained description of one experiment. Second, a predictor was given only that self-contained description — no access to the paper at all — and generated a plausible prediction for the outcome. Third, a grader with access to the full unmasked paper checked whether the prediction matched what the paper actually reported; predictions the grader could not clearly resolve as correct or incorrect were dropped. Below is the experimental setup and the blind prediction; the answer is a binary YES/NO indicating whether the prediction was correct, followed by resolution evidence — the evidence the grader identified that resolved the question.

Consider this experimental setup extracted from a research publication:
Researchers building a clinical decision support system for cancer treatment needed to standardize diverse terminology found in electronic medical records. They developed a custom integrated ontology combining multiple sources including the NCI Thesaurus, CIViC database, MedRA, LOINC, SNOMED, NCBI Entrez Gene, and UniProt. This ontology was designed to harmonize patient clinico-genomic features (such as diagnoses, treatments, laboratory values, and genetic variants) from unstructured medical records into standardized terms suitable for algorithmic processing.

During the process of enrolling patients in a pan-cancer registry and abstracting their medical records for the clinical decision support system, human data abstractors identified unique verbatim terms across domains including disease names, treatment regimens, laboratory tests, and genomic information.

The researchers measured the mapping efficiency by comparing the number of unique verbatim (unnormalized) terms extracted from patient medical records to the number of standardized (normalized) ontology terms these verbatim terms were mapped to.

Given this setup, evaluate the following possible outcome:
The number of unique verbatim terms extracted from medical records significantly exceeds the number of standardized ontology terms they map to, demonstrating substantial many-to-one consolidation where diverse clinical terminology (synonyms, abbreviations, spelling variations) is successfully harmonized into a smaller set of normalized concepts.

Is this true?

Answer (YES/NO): YES